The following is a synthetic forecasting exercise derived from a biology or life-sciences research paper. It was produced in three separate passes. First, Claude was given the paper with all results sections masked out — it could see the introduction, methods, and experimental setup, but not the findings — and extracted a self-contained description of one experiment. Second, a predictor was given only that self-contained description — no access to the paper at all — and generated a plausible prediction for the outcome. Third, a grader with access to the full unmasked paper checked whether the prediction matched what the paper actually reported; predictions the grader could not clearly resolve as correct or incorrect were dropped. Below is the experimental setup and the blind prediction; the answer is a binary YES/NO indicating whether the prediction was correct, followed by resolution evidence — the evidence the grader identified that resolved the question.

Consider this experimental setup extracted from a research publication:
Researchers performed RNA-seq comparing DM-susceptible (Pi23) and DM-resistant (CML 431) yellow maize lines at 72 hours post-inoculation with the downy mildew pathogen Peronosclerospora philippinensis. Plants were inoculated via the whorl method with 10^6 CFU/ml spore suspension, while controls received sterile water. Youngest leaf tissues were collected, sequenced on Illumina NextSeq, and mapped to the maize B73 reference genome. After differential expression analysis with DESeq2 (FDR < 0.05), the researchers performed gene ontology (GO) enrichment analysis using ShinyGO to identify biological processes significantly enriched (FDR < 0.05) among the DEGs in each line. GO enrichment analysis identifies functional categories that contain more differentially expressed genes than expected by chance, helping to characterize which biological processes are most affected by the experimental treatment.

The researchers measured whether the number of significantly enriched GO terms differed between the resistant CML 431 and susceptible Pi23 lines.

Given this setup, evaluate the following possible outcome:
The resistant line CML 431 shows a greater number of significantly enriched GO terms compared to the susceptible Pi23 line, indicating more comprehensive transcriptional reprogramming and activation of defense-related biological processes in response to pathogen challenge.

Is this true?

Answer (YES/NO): YES